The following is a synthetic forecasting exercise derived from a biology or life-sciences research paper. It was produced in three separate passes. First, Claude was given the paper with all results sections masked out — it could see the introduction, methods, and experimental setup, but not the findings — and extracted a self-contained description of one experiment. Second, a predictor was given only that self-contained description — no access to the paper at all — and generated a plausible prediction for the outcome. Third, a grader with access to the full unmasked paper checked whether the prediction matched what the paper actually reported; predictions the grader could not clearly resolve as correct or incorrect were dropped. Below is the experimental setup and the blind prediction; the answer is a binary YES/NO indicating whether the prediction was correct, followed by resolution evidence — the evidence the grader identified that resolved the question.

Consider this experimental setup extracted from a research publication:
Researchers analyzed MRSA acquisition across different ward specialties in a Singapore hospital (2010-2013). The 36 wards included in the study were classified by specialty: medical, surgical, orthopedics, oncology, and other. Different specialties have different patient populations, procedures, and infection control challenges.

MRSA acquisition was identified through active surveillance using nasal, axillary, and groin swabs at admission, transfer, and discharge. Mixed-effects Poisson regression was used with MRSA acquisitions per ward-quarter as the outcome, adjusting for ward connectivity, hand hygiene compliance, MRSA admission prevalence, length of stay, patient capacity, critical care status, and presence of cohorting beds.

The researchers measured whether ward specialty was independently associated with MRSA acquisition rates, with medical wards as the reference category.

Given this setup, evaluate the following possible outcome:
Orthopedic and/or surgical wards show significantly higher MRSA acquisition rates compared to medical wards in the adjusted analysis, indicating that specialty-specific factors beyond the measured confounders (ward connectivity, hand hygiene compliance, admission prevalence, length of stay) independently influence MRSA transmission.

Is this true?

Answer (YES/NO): NO